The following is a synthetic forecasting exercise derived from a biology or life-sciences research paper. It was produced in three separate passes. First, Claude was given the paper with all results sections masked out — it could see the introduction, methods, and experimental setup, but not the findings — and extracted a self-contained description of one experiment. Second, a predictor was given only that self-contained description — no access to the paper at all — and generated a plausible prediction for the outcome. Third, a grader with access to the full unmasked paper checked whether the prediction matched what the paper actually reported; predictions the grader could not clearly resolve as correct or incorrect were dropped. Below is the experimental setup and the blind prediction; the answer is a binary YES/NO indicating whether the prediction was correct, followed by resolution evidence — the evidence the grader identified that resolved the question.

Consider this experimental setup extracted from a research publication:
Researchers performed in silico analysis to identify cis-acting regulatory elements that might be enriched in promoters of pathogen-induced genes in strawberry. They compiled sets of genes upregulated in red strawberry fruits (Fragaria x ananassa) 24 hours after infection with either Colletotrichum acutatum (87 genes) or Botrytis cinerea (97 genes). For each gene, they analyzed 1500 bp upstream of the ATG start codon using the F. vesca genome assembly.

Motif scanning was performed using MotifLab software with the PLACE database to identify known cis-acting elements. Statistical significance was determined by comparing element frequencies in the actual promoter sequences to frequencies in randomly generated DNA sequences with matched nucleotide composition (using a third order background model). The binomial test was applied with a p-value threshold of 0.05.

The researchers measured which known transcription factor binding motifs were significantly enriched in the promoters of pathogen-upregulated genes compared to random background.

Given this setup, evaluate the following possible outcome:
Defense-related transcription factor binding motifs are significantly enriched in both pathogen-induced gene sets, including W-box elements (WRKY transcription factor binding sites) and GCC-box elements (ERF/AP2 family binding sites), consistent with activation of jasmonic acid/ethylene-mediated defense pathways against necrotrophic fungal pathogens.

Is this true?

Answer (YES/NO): NO